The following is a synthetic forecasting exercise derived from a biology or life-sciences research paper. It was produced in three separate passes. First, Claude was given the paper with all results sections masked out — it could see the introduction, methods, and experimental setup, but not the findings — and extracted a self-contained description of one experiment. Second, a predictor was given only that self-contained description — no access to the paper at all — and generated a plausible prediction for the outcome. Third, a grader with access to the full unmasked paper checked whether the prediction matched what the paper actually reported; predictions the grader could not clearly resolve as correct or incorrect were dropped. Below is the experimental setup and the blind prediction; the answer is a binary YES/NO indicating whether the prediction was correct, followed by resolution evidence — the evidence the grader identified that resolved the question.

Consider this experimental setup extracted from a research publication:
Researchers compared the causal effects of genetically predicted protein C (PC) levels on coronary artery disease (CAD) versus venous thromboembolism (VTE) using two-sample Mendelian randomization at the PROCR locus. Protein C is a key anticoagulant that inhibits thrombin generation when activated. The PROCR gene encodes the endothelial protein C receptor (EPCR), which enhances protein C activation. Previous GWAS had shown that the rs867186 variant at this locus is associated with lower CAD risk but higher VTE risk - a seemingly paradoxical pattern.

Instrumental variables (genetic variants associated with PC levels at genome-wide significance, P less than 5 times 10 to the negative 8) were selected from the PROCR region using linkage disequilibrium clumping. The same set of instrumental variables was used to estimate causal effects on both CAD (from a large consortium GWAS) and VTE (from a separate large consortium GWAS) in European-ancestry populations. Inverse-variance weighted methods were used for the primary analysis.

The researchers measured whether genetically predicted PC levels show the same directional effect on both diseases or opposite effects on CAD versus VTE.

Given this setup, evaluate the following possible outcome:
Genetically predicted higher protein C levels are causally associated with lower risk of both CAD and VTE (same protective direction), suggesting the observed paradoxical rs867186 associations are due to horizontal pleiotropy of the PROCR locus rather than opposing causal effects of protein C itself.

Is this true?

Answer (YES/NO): NO